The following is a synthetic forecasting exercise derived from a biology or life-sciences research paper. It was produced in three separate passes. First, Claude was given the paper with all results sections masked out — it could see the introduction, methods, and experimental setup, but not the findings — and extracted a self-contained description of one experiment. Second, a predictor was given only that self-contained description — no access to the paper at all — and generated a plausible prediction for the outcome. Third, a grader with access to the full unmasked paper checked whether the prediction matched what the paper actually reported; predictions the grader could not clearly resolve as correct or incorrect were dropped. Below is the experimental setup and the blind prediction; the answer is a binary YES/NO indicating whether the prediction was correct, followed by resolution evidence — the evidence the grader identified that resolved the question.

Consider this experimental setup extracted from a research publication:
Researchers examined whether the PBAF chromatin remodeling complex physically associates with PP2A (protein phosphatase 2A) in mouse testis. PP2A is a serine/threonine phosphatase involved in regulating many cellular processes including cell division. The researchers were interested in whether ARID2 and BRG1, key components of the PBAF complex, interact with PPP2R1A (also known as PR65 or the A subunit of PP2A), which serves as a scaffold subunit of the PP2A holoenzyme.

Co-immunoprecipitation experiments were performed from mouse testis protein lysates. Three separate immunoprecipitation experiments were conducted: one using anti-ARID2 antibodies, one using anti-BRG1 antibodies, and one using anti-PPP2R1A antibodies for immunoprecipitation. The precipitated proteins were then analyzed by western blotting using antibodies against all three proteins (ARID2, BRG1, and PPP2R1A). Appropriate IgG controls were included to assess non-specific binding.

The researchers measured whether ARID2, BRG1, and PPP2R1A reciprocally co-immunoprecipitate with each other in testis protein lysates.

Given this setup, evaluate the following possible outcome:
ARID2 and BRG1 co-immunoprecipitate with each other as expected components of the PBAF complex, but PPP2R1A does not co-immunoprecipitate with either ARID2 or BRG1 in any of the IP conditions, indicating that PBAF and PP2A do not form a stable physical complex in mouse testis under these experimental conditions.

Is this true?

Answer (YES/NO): NO